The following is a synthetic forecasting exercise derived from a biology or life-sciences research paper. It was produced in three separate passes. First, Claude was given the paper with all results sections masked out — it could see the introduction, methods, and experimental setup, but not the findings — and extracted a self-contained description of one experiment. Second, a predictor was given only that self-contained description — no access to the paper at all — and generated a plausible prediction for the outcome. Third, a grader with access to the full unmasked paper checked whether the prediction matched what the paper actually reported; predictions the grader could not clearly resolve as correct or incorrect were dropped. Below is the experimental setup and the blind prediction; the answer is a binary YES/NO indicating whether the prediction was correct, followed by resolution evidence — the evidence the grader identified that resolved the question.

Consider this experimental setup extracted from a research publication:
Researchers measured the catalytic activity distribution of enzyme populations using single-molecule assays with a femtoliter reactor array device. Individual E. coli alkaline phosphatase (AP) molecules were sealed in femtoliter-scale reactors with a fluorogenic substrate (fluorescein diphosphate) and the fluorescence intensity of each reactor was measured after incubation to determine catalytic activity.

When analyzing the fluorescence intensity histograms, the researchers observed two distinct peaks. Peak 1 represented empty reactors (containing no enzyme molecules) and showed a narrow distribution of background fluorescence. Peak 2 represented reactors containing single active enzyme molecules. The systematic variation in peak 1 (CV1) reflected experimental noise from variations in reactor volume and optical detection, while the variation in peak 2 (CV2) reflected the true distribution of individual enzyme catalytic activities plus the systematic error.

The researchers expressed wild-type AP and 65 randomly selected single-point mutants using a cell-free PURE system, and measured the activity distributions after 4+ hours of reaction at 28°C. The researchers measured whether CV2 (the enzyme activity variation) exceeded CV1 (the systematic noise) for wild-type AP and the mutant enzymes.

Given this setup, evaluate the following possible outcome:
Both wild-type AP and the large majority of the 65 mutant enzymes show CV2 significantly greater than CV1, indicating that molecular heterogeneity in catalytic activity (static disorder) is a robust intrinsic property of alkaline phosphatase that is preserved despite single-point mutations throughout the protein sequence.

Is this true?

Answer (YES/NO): YES